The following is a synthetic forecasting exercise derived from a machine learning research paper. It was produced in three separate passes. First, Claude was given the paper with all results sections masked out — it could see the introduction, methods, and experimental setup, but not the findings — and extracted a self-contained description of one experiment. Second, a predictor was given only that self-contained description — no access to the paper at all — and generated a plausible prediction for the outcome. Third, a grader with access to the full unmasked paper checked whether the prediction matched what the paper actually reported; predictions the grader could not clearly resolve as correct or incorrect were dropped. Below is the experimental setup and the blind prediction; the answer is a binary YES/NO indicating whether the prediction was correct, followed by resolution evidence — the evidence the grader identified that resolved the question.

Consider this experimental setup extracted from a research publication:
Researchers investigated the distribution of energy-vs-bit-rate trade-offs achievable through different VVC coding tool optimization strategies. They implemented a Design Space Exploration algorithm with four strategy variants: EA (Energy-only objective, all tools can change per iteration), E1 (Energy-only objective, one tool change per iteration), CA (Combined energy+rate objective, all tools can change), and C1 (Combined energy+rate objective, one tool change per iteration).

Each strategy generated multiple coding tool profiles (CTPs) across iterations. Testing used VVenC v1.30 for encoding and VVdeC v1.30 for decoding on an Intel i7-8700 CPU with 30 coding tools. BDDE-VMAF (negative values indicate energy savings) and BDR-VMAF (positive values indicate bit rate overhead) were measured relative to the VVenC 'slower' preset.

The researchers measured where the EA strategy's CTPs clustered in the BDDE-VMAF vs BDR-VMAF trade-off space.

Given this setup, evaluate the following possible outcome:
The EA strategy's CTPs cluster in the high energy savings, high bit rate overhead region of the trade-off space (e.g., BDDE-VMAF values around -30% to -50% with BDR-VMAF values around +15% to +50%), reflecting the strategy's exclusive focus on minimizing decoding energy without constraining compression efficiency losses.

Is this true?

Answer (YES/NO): NO